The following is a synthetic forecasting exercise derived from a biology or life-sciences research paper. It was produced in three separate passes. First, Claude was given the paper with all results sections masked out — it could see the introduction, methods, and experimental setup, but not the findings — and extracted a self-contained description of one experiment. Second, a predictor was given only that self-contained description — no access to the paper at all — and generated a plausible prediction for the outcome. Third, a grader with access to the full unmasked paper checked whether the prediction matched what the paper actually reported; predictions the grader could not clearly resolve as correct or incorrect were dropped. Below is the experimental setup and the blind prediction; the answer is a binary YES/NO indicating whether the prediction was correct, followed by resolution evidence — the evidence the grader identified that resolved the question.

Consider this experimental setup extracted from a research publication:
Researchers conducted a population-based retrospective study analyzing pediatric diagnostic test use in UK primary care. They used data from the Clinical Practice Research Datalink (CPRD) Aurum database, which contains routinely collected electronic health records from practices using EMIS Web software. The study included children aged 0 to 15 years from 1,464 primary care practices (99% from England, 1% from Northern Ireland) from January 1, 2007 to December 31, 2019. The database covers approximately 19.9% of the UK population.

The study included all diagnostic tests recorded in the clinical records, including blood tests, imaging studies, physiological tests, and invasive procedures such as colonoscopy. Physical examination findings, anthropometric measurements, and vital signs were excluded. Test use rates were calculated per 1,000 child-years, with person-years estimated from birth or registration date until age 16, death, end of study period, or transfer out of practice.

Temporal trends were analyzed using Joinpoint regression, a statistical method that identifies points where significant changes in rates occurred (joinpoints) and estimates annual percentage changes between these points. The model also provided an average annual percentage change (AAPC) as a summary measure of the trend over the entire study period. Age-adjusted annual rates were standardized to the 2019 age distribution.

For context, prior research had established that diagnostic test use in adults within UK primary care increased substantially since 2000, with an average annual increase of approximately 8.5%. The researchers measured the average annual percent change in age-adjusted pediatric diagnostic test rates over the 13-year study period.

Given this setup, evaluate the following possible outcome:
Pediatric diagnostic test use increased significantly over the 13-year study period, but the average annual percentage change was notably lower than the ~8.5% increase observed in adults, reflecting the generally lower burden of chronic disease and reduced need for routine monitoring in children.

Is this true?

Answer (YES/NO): YES